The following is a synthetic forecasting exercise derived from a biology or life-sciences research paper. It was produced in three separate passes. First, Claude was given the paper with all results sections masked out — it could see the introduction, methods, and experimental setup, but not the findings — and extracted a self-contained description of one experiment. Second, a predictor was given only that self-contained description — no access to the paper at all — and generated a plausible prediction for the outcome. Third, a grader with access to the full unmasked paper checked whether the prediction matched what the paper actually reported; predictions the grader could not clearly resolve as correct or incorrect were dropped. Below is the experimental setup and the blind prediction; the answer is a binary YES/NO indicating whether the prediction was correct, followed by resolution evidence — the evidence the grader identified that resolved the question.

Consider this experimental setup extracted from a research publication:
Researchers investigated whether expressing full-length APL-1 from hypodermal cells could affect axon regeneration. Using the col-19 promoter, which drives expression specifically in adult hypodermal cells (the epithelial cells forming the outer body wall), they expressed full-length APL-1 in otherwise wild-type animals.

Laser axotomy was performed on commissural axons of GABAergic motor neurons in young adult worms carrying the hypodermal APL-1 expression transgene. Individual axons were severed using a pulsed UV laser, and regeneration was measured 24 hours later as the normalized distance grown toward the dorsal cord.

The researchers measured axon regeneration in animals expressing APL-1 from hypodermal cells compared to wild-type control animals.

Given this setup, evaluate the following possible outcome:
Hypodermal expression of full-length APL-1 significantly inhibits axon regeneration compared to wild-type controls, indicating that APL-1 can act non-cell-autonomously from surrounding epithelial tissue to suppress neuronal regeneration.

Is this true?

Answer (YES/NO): YES